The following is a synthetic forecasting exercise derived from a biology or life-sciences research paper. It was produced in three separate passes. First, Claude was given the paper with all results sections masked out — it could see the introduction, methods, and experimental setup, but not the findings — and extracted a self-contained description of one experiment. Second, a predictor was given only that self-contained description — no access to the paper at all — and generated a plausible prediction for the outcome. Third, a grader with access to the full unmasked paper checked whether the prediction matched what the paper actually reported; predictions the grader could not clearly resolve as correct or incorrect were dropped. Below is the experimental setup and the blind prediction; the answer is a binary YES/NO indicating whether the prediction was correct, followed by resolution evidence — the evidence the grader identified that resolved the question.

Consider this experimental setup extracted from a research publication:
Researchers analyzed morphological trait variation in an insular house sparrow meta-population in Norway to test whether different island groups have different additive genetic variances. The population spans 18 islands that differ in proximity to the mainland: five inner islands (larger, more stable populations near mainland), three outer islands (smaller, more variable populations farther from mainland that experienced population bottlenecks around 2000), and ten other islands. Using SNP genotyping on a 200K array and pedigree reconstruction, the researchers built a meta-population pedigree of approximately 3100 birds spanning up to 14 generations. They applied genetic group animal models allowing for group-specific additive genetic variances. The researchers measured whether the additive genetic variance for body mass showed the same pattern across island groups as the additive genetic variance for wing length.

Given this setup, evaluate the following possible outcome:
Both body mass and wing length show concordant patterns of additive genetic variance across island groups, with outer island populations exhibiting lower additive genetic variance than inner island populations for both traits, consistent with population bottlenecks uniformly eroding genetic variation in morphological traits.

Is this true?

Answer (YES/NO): NO